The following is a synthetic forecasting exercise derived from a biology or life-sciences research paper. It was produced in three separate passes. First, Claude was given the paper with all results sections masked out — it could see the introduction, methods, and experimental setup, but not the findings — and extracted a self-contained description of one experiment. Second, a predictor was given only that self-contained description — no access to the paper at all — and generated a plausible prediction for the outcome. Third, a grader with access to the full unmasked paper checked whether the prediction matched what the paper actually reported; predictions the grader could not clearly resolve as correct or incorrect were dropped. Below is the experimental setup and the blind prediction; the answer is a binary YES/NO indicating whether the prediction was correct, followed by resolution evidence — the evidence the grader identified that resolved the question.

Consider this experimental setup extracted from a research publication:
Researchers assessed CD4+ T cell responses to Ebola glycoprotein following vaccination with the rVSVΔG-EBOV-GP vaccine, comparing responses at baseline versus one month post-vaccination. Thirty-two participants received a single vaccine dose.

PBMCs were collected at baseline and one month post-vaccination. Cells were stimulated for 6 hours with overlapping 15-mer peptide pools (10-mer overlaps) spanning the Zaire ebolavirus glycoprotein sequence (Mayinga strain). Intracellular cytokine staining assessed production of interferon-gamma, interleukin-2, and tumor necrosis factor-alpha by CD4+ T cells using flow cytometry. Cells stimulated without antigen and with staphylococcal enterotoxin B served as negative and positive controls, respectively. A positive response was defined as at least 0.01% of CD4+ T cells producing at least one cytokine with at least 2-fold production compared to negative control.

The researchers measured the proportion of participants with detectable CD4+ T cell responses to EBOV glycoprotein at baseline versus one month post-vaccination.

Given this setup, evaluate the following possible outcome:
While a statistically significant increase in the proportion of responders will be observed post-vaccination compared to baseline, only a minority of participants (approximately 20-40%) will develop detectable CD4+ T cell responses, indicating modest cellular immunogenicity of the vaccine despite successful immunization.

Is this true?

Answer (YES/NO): NO